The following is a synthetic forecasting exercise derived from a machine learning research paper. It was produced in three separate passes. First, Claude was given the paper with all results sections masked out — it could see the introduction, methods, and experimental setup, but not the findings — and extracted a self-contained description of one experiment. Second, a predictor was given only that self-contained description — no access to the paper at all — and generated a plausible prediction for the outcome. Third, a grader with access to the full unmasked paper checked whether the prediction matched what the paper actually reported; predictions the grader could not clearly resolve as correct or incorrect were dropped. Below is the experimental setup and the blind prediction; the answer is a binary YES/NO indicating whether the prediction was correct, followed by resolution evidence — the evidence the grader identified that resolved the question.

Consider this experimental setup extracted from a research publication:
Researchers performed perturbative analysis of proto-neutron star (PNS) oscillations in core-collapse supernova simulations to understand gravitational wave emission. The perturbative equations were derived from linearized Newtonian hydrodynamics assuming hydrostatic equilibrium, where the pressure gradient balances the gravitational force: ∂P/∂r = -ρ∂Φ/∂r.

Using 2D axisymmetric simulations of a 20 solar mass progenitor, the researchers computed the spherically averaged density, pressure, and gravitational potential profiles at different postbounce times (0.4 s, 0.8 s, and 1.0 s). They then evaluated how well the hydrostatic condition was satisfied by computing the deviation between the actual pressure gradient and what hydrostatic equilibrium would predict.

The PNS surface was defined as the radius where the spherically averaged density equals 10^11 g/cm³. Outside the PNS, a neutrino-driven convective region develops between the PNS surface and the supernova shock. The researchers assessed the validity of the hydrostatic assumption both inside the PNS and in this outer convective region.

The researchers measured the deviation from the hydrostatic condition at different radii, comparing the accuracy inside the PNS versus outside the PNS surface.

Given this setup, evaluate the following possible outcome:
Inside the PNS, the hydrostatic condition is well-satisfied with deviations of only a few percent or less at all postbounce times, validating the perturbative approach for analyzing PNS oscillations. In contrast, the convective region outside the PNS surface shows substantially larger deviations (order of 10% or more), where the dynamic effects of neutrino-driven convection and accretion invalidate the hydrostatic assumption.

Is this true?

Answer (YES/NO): YES